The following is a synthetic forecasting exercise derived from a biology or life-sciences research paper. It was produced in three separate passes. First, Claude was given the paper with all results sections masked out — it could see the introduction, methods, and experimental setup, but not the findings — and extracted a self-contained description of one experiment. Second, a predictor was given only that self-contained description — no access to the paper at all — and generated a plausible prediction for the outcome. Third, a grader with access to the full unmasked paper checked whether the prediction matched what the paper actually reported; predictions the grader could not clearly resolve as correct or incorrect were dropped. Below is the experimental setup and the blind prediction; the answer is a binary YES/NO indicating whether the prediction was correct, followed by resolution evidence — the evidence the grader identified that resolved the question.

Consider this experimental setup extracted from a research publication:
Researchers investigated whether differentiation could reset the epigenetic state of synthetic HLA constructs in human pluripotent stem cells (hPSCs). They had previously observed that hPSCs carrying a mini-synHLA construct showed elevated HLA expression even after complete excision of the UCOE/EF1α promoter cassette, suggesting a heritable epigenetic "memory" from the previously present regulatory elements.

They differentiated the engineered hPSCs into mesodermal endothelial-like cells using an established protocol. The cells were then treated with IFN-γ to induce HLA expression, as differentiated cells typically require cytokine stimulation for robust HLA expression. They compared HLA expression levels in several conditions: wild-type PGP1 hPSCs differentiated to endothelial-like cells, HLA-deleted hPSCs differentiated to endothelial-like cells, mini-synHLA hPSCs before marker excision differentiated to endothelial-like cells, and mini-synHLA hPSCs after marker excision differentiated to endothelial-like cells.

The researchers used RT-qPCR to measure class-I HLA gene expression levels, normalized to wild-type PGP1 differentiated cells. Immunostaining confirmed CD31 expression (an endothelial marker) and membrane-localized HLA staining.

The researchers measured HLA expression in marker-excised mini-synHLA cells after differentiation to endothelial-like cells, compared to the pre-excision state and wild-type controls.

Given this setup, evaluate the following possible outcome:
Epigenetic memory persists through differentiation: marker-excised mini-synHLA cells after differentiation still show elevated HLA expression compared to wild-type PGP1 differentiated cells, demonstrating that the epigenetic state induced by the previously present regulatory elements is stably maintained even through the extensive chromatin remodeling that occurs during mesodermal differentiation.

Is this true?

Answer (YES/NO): NO